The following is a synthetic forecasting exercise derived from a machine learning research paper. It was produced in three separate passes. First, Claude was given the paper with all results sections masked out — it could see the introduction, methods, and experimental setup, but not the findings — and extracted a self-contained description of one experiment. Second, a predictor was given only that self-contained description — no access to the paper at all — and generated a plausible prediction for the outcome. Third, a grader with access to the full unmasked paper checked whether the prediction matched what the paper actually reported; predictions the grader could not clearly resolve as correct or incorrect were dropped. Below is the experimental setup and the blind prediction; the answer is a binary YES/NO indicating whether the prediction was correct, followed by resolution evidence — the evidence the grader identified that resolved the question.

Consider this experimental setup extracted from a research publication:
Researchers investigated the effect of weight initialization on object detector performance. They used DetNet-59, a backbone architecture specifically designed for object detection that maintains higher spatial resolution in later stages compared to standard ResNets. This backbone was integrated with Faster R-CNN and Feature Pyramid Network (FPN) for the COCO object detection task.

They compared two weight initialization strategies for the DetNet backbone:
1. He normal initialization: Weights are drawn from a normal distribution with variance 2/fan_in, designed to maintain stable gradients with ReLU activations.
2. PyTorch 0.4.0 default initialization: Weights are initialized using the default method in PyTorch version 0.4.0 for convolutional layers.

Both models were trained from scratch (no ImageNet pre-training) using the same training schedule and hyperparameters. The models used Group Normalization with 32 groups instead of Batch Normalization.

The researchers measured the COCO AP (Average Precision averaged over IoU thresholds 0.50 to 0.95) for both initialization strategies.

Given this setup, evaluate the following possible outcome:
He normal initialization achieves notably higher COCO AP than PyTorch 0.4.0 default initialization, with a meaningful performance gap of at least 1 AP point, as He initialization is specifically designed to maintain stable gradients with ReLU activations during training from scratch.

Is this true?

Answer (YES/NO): NO